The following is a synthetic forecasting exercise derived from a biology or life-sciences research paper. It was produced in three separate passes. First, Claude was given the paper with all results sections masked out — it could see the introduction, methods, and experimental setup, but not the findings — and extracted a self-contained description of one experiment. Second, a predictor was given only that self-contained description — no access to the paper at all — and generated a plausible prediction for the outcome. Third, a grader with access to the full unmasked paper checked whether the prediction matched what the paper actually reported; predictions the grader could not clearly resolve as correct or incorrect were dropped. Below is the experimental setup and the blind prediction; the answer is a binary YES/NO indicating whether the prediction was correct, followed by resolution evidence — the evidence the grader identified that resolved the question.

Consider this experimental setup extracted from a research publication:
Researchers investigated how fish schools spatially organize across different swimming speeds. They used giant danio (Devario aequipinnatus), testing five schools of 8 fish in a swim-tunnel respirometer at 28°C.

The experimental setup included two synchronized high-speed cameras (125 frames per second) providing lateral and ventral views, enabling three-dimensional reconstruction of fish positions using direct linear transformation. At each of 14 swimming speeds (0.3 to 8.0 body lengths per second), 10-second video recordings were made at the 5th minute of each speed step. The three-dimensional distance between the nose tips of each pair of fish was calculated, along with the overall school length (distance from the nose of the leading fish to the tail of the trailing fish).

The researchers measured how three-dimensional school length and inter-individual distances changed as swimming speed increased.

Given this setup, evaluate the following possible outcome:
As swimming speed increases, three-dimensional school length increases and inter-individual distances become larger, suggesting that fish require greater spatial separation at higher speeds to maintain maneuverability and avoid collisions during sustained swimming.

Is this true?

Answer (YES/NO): NO